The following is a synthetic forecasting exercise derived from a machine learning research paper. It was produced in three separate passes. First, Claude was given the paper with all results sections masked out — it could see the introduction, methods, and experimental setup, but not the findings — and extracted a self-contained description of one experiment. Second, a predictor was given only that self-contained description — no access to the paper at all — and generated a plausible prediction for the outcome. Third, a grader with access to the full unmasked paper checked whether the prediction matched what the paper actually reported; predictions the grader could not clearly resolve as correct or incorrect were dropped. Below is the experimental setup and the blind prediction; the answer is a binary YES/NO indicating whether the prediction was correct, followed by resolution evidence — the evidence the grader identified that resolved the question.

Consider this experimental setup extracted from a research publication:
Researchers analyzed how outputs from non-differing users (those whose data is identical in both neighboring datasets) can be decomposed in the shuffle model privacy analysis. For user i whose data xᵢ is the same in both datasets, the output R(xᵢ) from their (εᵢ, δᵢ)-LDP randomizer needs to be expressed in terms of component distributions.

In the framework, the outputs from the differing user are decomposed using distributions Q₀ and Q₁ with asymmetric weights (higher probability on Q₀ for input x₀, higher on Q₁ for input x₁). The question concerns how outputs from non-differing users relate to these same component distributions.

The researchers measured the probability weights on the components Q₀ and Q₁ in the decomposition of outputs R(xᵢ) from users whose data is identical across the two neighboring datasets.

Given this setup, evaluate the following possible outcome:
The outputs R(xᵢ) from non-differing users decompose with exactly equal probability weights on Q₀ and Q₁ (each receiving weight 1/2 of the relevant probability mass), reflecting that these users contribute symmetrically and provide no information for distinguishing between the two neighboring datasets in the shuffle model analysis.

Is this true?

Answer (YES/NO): NO